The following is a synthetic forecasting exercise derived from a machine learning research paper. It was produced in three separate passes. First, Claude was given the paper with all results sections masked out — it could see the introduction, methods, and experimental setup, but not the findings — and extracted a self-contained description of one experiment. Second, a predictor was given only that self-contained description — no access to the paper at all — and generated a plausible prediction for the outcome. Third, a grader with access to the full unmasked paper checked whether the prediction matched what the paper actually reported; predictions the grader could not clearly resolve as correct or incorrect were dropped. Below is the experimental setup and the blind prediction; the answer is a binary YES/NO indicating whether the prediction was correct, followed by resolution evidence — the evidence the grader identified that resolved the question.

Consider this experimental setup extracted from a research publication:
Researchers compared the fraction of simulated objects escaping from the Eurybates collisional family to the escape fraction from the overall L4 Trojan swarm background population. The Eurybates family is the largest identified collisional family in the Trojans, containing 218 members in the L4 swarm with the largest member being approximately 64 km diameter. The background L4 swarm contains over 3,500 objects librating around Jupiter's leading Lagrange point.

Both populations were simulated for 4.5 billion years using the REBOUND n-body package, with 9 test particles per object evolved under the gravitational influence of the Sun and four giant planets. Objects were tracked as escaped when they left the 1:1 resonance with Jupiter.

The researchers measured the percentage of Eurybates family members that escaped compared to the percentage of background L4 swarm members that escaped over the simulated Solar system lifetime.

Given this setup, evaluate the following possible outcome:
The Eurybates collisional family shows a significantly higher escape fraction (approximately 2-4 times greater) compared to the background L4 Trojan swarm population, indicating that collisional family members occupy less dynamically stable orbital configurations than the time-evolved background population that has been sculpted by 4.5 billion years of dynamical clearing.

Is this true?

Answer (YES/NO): NO